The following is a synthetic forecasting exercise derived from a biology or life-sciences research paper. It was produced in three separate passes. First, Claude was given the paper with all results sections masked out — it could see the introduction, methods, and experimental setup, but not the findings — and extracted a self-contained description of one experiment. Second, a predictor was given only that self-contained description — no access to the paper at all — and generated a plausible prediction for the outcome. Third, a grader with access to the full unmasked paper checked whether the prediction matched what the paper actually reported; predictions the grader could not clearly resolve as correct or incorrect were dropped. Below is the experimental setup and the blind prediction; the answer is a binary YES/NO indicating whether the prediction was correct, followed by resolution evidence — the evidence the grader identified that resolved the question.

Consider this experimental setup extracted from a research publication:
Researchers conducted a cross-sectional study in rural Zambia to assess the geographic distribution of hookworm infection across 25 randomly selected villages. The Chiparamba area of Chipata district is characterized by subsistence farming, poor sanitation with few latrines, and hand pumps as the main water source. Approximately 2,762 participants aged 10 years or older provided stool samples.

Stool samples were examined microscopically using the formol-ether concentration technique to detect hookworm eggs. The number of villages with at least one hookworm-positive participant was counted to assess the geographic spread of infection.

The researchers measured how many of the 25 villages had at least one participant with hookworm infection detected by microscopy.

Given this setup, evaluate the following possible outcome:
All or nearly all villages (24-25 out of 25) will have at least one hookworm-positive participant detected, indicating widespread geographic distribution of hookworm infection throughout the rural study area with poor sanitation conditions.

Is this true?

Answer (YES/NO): NO